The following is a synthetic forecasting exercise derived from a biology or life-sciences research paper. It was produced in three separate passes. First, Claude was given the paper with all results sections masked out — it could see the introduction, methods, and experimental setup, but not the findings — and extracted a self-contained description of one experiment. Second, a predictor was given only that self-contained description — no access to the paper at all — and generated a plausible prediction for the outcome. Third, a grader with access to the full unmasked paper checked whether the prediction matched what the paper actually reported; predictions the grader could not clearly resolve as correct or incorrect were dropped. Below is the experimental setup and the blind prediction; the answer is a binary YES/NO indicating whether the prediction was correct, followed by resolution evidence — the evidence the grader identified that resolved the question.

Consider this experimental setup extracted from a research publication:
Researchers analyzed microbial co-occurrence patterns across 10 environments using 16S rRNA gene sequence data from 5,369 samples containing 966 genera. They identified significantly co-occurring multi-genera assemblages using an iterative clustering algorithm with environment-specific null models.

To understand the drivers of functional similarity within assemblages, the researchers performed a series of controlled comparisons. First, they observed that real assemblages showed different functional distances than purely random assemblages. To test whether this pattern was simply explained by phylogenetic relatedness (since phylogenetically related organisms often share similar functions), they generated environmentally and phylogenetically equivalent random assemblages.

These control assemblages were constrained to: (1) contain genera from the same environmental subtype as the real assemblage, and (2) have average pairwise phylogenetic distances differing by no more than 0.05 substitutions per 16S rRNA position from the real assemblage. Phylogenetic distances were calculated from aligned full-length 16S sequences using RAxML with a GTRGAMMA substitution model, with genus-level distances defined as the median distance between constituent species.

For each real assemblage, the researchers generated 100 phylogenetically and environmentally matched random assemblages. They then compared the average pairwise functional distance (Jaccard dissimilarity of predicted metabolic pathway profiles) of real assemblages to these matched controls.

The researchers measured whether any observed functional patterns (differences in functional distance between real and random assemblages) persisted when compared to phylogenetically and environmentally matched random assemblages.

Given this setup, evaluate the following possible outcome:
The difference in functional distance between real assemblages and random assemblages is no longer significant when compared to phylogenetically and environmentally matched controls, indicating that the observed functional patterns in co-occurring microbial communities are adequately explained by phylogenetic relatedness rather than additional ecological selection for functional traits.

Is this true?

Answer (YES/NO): NO